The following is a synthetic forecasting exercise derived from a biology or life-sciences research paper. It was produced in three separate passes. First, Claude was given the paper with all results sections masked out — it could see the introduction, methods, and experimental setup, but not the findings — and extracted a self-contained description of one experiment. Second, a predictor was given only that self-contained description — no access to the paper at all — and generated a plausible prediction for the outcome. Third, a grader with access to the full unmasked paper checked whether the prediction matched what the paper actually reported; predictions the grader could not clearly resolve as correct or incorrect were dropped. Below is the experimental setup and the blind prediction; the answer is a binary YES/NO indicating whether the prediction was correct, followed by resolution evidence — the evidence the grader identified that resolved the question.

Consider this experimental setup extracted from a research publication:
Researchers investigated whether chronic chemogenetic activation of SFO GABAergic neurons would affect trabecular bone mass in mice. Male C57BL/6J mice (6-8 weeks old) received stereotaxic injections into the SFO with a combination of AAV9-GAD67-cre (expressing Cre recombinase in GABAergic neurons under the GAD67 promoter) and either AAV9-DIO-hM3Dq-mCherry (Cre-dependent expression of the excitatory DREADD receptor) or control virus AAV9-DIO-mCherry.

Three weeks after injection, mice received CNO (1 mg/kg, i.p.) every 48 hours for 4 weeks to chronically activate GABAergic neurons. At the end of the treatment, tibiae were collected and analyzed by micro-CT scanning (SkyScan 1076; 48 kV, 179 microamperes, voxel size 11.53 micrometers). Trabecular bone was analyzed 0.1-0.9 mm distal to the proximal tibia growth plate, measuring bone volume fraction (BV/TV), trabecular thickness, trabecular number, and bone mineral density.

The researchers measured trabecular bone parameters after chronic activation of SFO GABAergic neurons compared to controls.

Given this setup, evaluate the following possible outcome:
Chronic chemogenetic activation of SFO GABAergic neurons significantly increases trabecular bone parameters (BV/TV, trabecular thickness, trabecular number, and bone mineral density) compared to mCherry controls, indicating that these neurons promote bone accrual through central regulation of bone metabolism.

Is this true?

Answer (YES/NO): NO